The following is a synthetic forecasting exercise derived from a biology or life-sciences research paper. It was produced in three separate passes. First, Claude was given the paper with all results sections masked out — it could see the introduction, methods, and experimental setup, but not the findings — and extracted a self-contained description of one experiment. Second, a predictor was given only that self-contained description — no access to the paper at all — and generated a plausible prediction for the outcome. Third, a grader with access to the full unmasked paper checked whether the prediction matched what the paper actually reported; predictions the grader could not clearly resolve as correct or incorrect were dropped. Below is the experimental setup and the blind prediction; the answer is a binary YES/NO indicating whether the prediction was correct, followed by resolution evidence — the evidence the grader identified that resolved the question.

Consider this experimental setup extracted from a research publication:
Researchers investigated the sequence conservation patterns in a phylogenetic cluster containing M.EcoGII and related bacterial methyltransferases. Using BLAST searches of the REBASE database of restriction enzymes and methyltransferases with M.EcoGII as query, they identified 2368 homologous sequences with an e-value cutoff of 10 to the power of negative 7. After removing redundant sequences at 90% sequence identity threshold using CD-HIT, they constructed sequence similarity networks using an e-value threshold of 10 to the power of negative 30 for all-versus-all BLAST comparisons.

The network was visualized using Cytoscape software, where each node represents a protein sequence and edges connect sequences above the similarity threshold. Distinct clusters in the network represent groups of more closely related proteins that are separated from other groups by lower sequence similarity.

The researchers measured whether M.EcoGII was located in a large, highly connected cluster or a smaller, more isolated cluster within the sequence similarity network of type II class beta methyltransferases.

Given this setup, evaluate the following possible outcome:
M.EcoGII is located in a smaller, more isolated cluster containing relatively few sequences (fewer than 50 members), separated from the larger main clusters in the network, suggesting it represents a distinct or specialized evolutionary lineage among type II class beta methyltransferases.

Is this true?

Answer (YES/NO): NO